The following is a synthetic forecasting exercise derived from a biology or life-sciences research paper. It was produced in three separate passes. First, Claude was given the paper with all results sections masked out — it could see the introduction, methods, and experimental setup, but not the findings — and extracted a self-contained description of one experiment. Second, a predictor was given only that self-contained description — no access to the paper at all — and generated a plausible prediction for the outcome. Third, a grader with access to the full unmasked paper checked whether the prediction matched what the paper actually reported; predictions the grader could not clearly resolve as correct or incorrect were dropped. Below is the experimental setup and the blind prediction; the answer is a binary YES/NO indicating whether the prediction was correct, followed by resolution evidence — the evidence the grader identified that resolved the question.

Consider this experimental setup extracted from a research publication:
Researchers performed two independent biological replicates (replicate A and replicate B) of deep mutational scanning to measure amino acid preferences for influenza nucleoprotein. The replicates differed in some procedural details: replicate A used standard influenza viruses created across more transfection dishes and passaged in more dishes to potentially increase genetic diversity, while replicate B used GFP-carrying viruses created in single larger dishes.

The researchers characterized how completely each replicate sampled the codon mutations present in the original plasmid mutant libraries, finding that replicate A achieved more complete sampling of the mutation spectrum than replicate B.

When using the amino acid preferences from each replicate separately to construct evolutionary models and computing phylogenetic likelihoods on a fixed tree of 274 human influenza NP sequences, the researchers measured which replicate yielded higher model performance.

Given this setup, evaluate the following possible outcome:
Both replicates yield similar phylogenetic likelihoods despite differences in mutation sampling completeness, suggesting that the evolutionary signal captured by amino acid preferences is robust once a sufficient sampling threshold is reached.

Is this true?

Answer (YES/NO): NO